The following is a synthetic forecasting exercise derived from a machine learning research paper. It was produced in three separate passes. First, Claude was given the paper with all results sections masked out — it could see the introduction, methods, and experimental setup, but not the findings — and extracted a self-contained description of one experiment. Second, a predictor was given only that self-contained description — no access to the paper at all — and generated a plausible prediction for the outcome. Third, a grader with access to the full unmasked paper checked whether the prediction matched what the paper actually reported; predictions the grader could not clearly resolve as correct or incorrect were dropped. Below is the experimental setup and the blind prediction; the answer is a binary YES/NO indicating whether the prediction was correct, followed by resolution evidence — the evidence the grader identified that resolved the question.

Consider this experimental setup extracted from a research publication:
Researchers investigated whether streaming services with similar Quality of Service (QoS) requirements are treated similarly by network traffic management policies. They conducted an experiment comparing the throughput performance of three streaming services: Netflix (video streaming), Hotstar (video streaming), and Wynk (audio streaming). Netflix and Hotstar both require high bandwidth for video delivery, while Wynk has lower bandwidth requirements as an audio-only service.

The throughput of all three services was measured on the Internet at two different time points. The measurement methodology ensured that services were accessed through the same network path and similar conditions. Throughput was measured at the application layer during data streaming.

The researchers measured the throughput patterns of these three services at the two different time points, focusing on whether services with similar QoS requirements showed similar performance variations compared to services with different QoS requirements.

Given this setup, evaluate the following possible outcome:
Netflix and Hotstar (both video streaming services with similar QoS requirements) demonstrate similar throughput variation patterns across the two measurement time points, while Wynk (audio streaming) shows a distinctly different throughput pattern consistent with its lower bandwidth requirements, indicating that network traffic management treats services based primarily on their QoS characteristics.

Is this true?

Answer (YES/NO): YES